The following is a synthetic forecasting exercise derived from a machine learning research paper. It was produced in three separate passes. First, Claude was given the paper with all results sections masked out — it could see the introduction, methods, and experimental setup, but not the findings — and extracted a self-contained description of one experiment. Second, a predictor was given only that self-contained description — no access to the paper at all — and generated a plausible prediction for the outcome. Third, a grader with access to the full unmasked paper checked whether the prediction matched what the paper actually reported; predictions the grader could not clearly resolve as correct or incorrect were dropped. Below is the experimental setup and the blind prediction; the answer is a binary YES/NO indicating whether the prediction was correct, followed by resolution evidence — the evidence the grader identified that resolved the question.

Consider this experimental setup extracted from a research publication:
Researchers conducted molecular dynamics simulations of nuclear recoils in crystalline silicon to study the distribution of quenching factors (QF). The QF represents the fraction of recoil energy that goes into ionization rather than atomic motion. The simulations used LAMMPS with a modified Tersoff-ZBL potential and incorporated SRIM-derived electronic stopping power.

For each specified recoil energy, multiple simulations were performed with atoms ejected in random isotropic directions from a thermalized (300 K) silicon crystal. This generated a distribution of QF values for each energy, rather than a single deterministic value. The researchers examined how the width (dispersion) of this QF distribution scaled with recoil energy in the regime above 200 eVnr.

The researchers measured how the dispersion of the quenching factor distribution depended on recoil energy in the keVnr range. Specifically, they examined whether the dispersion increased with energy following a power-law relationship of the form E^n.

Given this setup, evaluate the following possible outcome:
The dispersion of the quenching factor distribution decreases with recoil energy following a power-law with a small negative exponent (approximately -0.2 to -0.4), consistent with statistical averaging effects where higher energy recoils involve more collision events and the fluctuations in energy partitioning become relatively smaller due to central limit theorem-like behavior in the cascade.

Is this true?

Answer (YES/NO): NO